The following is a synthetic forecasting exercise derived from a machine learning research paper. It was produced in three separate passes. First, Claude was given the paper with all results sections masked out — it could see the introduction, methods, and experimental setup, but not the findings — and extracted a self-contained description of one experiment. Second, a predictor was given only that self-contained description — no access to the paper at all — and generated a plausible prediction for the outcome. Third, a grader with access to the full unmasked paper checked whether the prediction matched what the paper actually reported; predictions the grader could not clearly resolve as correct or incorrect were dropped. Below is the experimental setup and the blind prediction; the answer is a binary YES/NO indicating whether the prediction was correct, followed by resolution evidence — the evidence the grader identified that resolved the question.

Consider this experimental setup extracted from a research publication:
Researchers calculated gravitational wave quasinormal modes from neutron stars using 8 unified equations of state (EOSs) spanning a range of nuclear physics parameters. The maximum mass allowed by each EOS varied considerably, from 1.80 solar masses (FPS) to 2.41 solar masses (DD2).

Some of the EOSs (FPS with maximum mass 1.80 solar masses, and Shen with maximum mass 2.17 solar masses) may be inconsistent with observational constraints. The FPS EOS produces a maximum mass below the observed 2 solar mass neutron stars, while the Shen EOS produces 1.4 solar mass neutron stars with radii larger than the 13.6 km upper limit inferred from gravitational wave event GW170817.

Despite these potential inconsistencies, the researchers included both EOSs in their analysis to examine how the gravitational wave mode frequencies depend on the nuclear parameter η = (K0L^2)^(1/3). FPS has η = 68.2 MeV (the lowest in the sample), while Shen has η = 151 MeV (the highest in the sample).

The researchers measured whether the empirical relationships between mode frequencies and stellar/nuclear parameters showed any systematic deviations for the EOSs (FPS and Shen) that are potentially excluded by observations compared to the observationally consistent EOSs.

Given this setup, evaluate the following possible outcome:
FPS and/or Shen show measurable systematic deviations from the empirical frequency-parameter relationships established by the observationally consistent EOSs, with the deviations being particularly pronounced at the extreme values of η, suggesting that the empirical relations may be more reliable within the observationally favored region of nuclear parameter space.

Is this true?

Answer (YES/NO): NO